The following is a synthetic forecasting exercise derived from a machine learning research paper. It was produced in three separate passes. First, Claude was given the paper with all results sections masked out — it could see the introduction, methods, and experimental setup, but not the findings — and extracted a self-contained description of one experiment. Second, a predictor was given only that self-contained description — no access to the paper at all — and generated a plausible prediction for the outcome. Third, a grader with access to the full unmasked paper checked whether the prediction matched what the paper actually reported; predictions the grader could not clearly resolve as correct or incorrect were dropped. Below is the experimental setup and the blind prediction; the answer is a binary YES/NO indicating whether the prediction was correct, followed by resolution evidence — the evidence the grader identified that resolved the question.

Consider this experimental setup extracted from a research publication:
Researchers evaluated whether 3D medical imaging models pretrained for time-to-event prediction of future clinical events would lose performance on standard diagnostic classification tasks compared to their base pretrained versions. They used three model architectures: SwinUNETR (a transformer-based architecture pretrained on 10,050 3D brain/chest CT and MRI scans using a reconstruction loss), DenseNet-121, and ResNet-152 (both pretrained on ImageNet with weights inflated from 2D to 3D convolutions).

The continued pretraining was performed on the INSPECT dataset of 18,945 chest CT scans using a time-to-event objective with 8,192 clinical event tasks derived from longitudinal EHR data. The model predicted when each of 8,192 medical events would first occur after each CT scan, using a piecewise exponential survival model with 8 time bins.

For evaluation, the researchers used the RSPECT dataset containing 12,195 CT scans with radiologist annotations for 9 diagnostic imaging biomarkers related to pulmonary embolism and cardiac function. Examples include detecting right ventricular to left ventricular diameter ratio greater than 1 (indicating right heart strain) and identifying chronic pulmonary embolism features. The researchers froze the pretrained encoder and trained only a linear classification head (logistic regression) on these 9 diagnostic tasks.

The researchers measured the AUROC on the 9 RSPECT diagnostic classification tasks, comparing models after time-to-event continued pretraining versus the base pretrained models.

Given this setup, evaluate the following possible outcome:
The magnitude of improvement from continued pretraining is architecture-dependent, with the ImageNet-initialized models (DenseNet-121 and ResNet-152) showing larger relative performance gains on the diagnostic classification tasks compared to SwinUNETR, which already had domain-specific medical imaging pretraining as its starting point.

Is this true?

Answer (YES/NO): NO